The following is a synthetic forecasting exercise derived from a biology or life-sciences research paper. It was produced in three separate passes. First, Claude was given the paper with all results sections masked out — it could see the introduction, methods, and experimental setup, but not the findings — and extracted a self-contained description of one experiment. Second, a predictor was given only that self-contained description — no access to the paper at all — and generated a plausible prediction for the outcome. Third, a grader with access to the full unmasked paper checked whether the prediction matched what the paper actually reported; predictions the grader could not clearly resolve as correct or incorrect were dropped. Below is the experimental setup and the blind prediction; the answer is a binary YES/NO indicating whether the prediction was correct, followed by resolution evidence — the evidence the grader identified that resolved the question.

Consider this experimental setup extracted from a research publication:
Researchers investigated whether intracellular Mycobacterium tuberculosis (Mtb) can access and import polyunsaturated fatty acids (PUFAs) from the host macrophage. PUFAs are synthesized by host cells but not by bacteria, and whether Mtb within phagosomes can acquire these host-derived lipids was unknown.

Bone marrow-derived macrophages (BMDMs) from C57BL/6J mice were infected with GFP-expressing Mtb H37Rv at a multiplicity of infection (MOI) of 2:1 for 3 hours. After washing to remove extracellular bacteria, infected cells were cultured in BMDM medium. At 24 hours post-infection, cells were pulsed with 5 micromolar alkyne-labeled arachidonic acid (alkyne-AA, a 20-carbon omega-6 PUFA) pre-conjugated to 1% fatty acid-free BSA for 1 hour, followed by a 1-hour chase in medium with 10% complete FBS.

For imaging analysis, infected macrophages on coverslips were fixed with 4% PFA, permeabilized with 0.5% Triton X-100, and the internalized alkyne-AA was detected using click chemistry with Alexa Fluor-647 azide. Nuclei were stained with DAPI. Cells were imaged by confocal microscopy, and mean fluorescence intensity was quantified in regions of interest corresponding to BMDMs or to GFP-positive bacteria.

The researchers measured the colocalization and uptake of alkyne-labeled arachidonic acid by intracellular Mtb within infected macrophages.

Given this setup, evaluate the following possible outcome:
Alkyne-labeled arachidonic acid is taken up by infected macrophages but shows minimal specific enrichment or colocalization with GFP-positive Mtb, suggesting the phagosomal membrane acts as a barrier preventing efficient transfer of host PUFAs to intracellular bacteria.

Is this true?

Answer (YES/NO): NO